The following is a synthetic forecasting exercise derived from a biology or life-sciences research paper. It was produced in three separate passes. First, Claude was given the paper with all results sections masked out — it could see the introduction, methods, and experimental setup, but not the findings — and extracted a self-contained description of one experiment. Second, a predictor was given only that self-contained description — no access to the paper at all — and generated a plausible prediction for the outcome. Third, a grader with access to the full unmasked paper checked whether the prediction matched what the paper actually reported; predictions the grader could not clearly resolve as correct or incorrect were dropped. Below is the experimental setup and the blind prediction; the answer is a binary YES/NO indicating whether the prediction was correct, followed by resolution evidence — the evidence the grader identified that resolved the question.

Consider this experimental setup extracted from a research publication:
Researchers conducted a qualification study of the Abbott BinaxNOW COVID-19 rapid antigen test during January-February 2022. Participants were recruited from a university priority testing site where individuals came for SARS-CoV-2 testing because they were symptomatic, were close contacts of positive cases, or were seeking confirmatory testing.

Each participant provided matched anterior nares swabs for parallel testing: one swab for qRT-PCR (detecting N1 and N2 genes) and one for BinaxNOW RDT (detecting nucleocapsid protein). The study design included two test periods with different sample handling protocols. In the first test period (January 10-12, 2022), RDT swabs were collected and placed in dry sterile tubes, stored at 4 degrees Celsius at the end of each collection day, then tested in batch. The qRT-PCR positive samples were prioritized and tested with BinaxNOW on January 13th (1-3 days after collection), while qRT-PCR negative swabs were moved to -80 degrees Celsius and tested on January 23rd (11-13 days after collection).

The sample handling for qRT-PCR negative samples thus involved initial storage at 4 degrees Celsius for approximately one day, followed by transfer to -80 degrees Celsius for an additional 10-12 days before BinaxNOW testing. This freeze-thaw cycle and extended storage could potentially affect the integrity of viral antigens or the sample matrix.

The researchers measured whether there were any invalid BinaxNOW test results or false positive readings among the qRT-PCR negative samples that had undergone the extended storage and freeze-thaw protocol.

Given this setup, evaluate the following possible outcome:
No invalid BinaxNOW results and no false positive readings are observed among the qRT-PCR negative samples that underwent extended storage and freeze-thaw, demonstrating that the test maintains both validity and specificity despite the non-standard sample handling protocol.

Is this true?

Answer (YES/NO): YES